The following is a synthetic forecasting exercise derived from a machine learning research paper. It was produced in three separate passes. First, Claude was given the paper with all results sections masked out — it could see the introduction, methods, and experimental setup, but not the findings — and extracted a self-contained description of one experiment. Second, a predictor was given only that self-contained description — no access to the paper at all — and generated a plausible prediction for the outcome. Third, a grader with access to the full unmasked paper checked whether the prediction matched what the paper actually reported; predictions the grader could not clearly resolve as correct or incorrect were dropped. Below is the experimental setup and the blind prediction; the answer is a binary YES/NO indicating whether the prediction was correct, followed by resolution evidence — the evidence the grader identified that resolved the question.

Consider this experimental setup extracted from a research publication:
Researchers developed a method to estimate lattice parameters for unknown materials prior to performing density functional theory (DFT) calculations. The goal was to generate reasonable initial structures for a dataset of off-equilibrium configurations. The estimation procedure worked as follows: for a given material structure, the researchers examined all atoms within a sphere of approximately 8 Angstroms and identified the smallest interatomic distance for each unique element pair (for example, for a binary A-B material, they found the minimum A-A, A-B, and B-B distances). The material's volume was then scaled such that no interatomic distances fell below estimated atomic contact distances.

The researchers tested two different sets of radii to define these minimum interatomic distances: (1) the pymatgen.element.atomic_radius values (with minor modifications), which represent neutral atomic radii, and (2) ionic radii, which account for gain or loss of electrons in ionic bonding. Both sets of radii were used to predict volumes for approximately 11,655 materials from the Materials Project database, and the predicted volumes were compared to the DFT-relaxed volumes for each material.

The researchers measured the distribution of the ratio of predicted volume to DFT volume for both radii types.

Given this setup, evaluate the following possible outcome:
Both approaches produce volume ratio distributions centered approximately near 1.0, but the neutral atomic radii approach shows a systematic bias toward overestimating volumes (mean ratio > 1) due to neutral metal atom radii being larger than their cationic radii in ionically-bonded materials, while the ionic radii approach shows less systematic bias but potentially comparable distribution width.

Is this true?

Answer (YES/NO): NO